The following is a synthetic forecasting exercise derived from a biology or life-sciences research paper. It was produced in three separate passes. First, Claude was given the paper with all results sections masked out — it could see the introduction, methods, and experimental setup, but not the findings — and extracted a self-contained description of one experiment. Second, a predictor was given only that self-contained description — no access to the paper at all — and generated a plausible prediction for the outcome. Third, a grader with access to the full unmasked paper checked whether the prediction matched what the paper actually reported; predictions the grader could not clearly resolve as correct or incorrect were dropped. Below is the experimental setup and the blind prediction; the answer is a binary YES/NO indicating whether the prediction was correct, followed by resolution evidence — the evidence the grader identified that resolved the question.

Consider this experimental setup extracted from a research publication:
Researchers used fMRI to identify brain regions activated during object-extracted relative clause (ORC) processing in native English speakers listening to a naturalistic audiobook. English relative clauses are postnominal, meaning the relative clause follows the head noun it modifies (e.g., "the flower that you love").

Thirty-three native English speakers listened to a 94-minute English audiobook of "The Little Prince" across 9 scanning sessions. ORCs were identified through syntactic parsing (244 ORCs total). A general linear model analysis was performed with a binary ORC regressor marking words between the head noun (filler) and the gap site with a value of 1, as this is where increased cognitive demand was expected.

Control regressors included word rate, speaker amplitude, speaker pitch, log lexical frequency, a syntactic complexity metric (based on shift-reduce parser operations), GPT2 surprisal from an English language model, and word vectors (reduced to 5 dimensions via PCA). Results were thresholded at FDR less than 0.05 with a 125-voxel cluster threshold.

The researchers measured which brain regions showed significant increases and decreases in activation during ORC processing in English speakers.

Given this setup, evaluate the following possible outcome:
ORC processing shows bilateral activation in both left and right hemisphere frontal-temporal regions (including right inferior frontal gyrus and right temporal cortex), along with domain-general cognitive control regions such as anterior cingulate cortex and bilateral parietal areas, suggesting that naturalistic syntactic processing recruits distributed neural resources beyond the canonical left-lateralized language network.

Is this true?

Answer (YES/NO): NO